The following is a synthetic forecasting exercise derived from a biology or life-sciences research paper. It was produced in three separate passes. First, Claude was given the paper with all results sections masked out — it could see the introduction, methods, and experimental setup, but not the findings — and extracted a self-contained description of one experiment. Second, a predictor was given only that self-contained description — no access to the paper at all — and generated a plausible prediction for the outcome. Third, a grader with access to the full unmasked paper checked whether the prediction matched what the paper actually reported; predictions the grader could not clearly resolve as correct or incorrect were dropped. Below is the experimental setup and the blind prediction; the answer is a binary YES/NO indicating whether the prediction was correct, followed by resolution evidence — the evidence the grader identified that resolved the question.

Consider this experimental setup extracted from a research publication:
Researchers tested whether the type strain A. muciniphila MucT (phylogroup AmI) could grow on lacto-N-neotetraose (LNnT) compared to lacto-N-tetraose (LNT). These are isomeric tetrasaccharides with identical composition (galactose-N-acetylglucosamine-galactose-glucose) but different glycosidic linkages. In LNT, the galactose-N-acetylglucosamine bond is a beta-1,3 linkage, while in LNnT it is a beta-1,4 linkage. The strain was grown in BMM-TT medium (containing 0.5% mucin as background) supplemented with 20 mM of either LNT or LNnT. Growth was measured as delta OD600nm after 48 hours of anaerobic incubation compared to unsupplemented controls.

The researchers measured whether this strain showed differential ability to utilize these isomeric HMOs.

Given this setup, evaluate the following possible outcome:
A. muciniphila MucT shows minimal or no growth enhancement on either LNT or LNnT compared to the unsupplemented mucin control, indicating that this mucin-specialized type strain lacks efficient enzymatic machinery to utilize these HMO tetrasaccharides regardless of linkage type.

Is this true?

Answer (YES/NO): NO